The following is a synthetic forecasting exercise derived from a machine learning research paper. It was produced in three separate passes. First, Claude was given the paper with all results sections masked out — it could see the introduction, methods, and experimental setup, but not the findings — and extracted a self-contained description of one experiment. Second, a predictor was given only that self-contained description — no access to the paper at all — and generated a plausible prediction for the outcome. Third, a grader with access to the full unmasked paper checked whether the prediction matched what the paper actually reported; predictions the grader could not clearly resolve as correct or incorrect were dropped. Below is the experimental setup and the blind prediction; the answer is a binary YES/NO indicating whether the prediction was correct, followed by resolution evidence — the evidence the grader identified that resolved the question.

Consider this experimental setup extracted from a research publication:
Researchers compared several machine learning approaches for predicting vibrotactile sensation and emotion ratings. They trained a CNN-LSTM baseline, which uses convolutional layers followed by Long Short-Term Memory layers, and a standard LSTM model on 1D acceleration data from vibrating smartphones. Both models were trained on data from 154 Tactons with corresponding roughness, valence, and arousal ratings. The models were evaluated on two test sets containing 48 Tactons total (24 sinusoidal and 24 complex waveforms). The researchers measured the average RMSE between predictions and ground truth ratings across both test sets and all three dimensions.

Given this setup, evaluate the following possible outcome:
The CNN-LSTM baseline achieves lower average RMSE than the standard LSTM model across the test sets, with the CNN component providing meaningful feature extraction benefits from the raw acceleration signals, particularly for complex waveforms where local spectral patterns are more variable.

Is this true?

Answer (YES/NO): YES